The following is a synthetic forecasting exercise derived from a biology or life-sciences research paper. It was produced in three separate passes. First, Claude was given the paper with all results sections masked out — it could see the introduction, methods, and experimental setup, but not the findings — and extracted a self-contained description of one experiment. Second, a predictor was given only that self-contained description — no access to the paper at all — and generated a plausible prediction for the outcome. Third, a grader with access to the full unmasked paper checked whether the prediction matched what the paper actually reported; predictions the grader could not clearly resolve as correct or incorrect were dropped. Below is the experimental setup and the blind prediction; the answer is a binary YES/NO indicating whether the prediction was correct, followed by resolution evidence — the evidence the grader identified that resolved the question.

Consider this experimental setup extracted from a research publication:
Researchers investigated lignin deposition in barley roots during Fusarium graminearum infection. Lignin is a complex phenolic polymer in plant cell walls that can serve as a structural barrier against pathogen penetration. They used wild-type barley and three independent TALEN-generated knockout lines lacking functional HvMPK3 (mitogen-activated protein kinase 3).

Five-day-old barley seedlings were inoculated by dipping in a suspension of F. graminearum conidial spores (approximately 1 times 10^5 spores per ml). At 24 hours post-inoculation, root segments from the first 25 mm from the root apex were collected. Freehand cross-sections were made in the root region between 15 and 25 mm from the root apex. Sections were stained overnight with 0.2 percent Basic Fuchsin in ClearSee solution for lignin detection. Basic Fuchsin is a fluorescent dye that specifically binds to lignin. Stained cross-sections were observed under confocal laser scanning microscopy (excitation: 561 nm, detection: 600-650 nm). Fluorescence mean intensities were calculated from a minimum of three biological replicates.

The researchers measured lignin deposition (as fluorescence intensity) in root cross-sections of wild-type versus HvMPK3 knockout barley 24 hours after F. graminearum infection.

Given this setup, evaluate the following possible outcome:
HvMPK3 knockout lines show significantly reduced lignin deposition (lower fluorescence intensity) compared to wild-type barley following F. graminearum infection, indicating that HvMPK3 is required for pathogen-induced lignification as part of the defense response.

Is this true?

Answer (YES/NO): NO